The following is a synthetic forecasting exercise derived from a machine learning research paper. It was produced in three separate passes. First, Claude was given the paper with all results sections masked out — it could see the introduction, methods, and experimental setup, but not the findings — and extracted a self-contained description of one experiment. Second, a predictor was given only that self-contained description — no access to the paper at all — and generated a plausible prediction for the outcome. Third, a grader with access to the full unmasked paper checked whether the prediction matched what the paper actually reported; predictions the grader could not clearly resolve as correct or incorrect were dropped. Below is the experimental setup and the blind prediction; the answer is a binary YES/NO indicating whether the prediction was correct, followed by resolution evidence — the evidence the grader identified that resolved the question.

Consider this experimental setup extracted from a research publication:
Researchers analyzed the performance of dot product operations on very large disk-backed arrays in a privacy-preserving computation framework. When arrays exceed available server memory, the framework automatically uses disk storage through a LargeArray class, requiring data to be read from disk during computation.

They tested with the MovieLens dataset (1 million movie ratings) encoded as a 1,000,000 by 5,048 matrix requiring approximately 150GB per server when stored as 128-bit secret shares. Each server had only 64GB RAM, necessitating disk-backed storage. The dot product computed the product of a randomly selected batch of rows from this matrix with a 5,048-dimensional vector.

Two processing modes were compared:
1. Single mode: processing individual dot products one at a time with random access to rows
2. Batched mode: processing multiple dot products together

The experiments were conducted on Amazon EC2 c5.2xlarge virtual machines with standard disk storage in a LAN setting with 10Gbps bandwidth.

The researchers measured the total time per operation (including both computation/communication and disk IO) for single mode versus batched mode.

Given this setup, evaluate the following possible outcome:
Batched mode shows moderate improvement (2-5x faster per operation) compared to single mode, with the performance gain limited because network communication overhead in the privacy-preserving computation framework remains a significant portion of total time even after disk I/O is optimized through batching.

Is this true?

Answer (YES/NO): NO